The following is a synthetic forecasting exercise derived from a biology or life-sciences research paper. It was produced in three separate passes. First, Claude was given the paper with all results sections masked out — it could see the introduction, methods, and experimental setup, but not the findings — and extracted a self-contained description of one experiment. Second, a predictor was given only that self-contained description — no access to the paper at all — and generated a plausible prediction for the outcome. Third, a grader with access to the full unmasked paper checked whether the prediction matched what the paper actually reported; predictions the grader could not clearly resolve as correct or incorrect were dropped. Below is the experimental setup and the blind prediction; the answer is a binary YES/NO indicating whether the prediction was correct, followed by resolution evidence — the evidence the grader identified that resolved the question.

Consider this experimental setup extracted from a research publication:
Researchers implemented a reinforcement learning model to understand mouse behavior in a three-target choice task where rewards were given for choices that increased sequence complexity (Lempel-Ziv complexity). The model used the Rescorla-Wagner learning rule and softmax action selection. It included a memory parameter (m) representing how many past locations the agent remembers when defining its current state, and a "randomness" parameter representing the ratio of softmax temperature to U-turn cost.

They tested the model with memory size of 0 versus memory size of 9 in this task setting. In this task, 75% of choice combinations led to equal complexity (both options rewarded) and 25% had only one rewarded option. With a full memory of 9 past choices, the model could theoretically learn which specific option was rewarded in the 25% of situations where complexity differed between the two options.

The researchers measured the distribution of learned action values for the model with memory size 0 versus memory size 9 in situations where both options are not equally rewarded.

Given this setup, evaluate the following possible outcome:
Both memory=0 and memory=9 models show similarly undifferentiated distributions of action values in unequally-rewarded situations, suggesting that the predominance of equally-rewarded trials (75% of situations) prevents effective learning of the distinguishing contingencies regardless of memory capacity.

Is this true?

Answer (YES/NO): NO